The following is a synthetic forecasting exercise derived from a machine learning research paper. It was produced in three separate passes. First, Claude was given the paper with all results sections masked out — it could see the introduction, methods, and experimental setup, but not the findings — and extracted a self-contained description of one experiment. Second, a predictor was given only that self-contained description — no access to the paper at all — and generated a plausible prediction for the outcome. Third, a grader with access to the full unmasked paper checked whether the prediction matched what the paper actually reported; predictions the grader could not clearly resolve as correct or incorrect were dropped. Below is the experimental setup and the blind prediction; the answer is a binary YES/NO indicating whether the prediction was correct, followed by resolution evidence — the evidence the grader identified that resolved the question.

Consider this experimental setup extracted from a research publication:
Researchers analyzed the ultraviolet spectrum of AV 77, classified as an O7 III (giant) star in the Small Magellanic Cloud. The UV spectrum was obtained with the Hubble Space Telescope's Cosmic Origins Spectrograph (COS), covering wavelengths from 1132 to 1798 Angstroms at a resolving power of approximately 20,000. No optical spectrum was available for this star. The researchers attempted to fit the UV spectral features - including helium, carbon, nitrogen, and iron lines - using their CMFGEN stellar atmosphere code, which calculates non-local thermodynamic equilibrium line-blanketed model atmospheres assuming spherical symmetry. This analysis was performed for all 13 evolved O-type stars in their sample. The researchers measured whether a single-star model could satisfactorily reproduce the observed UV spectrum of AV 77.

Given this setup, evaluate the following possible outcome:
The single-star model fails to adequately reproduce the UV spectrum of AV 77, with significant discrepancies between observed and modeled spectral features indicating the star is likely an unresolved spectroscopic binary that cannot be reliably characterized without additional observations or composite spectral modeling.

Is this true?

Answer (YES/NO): YES